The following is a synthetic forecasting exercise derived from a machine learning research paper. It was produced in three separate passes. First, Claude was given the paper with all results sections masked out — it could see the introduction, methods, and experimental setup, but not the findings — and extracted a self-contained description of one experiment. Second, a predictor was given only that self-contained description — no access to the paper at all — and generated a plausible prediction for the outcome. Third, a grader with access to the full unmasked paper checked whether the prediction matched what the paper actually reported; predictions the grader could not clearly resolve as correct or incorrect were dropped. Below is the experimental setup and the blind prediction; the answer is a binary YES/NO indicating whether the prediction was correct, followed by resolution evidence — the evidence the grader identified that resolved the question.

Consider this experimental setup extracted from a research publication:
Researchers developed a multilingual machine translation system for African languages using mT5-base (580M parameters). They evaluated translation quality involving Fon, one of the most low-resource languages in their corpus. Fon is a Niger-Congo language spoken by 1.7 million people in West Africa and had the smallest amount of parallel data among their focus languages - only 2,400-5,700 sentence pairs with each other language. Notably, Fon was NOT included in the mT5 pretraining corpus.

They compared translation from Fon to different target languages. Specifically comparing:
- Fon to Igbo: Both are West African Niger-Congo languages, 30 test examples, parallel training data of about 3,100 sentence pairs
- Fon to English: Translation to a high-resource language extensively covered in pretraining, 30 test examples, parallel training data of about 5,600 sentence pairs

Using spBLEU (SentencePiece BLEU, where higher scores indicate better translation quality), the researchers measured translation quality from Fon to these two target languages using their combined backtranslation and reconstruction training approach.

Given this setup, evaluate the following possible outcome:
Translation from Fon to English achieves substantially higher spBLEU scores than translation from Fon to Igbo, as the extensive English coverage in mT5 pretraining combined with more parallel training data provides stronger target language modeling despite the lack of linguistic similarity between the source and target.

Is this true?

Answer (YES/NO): NO